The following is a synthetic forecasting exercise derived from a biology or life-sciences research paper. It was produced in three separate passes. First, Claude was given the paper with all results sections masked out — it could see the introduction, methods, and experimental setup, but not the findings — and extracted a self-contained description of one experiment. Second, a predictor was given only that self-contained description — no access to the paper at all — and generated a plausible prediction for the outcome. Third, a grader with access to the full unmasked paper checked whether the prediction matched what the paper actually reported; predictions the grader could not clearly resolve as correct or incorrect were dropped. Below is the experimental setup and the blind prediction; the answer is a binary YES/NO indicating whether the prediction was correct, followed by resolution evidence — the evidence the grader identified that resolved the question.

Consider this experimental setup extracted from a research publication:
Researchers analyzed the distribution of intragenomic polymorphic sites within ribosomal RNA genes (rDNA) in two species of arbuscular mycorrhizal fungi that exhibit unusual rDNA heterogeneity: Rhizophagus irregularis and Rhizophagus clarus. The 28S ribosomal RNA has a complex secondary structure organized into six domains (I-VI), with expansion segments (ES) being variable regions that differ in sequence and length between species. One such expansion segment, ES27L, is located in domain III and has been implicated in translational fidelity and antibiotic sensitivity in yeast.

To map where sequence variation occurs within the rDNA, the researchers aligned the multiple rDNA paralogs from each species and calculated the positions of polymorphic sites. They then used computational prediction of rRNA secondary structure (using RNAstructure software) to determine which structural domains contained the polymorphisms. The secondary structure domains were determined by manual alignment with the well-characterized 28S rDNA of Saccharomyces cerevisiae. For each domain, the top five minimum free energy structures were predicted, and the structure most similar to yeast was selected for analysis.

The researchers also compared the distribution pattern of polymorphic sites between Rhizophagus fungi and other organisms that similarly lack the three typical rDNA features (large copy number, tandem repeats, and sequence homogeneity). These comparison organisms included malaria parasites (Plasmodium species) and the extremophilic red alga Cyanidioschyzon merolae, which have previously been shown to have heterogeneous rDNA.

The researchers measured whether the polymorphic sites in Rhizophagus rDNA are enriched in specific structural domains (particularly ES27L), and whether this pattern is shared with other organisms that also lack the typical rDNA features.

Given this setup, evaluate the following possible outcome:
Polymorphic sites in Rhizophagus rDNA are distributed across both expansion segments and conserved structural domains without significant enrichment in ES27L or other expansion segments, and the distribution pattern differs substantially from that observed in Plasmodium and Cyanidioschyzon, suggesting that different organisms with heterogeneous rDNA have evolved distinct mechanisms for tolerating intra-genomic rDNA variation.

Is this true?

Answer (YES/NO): NO